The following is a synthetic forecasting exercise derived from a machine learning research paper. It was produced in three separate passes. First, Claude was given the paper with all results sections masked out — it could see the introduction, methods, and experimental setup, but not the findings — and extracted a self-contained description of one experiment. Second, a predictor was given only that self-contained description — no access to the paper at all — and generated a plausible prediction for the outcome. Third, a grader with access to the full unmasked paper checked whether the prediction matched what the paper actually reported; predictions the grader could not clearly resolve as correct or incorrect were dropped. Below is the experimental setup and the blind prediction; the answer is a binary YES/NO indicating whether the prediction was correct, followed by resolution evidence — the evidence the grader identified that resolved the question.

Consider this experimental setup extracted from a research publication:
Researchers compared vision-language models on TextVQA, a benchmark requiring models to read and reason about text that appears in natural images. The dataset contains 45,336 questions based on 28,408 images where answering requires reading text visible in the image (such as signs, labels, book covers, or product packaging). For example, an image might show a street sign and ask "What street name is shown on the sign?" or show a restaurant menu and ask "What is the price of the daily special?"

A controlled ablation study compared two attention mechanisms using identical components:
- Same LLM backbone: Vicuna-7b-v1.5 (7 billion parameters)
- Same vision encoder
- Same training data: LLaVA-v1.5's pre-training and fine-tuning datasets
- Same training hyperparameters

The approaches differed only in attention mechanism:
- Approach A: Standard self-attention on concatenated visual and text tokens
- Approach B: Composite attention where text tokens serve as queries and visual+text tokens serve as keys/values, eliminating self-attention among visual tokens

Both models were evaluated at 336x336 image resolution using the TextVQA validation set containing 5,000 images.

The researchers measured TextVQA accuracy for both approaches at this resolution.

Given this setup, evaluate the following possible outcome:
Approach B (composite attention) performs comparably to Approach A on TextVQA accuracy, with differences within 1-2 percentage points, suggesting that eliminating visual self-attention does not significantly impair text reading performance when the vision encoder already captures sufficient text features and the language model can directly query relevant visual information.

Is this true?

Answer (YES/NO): NO